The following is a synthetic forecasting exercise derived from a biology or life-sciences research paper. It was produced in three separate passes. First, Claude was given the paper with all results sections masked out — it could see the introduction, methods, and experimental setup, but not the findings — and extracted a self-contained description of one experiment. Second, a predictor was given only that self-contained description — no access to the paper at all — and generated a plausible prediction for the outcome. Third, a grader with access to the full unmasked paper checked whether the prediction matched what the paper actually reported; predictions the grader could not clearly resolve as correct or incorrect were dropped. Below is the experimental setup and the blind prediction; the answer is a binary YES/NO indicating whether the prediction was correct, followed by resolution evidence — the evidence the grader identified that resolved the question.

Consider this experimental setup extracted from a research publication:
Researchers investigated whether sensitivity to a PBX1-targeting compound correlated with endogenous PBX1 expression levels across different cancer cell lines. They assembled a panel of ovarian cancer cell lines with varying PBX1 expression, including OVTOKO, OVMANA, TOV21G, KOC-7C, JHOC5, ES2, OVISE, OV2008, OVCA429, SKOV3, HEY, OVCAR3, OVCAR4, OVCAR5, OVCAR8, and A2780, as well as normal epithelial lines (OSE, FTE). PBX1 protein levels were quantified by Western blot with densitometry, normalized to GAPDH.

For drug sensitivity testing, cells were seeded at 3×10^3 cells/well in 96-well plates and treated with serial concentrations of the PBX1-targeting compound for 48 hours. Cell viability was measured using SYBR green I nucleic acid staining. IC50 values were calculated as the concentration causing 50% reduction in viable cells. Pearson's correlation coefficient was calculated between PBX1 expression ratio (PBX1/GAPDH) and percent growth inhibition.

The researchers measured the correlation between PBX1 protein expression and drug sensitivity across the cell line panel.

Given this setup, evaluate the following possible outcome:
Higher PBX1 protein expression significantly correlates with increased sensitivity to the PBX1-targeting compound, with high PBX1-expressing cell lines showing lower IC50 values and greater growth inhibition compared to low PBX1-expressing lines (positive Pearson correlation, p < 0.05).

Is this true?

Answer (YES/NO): NO